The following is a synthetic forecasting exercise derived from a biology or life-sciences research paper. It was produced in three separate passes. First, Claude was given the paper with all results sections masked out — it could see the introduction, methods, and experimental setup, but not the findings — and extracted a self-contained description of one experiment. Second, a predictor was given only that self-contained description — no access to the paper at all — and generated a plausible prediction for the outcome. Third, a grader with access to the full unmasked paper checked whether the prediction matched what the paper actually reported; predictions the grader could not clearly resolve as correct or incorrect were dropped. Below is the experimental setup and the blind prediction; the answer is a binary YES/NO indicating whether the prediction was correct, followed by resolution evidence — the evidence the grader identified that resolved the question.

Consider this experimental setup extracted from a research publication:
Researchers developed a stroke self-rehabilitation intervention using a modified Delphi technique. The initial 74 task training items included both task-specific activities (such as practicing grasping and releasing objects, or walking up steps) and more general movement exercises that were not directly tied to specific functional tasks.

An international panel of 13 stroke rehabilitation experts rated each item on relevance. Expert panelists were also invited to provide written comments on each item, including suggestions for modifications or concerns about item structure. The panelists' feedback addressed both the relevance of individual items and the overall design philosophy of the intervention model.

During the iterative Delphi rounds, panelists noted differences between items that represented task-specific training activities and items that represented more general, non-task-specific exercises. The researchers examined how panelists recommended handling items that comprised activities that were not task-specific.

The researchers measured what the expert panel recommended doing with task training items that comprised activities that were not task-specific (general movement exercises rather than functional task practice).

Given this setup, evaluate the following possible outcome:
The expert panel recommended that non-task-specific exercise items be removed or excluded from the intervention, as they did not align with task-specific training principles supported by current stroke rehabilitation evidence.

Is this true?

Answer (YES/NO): NO